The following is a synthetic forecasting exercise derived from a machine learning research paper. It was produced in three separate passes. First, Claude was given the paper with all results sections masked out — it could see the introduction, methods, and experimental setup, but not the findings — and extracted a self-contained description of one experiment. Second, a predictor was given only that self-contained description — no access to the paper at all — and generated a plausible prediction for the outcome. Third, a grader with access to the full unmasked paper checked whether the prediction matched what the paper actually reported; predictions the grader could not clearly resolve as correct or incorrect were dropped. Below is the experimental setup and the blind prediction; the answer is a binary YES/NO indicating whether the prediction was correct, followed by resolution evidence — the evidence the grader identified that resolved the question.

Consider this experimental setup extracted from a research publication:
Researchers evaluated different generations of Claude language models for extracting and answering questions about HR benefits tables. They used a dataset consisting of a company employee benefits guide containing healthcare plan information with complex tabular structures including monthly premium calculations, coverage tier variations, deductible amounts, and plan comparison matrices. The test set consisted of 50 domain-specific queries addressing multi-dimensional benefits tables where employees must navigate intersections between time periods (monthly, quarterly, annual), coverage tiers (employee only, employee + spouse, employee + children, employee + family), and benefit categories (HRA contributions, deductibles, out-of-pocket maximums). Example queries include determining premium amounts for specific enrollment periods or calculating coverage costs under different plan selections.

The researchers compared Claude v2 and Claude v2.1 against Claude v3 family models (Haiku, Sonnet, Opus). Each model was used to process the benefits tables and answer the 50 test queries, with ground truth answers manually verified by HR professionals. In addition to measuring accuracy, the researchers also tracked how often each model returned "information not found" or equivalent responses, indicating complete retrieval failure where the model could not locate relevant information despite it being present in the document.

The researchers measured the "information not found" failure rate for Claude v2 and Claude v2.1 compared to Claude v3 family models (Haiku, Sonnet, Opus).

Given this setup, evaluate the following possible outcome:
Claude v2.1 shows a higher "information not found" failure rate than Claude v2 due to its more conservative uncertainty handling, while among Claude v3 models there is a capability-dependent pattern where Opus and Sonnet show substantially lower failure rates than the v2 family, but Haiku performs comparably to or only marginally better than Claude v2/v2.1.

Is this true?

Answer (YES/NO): NO